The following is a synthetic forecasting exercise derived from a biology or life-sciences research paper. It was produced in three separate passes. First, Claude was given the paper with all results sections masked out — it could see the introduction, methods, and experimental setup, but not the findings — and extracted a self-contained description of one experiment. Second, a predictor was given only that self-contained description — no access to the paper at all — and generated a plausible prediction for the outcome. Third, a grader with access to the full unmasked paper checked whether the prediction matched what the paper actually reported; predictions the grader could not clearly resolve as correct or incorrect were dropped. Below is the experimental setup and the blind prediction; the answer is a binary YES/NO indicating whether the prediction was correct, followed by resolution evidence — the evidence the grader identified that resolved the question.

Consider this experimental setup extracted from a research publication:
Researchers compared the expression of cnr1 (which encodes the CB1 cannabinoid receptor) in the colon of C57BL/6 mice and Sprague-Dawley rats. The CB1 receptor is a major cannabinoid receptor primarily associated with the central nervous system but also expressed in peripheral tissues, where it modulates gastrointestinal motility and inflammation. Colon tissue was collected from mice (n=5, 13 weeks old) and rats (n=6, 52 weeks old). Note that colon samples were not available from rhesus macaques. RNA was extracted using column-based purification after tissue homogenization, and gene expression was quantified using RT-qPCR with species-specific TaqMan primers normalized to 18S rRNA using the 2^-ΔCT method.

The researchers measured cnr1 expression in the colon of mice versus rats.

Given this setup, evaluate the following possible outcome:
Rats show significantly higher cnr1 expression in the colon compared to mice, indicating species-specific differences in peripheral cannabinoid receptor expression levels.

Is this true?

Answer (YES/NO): NO